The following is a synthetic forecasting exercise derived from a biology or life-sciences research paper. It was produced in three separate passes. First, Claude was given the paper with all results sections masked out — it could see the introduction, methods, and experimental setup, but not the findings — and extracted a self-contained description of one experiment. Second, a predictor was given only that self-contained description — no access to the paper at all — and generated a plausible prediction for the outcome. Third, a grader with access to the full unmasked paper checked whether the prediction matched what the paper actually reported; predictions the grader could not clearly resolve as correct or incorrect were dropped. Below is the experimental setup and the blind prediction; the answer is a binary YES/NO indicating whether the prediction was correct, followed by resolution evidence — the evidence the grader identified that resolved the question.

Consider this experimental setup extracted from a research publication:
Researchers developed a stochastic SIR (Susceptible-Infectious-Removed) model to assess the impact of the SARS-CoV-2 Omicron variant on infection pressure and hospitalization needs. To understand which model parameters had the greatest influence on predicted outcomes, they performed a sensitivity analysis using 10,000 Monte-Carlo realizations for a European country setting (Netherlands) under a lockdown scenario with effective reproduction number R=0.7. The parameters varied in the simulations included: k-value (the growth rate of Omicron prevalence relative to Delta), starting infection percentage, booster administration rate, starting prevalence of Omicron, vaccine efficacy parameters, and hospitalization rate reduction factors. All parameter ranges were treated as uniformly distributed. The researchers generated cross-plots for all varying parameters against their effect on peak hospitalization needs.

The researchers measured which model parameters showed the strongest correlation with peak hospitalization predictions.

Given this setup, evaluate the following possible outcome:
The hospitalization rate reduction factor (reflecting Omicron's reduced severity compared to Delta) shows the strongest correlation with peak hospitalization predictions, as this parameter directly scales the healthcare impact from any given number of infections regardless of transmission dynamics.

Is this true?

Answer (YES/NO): NO